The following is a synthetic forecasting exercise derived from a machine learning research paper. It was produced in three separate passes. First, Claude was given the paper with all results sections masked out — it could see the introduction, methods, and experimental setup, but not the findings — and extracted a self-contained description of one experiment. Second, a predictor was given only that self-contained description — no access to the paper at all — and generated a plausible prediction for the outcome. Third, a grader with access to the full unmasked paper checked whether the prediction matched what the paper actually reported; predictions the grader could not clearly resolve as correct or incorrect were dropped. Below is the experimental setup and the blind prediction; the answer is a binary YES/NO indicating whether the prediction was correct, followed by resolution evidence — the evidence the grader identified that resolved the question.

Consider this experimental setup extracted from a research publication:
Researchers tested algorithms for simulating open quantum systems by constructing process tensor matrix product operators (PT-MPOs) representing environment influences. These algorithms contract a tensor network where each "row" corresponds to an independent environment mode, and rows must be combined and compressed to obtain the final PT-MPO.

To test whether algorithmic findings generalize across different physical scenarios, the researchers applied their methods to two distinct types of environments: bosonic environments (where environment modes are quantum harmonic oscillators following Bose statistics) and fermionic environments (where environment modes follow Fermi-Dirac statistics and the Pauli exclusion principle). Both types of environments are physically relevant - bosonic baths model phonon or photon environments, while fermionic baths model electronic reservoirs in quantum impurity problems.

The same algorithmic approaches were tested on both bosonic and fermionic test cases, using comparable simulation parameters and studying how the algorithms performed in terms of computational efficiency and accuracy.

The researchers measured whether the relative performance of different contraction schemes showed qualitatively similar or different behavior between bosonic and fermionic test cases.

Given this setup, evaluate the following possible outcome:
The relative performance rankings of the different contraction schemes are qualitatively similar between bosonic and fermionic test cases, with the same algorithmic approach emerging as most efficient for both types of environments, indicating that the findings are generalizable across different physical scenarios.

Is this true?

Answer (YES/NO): YES